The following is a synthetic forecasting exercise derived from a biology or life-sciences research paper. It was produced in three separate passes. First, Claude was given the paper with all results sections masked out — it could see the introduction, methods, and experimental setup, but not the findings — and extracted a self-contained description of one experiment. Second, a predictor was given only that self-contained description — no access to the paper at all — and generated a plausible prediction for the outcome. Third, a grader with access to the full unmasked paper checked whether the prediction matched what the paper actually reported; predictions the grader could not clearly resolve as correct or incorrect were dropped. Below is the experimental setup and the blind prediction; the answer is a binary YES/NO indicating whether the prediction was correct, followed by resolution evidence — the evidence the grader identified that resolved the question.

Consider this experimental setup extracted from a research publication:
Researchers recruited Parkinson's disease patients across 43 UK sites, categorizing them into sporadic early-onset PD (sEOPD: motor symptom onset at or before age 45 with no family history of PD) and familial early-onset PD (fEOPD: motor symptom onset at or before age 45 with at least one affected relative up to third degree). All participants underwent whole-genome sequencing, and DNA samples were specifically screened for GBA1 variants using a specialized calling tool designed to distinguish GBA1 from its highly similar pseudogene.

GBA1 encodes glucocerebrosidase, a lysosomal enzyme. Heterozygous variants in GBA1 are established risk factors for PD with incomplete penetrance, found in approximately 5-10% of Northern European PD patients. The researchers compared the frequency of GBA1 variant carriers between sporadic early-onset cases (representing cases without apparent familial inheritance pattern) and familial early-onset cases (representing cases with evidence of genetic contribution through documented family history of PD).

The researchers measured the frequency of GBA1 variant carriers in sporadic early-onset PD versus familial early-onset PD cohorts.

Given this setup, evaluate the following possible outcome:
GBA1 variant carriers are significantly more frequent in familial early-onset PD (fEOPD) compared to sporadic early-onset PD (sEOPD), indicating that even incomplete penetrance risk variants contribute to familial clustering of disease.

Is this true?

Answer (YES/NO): NO